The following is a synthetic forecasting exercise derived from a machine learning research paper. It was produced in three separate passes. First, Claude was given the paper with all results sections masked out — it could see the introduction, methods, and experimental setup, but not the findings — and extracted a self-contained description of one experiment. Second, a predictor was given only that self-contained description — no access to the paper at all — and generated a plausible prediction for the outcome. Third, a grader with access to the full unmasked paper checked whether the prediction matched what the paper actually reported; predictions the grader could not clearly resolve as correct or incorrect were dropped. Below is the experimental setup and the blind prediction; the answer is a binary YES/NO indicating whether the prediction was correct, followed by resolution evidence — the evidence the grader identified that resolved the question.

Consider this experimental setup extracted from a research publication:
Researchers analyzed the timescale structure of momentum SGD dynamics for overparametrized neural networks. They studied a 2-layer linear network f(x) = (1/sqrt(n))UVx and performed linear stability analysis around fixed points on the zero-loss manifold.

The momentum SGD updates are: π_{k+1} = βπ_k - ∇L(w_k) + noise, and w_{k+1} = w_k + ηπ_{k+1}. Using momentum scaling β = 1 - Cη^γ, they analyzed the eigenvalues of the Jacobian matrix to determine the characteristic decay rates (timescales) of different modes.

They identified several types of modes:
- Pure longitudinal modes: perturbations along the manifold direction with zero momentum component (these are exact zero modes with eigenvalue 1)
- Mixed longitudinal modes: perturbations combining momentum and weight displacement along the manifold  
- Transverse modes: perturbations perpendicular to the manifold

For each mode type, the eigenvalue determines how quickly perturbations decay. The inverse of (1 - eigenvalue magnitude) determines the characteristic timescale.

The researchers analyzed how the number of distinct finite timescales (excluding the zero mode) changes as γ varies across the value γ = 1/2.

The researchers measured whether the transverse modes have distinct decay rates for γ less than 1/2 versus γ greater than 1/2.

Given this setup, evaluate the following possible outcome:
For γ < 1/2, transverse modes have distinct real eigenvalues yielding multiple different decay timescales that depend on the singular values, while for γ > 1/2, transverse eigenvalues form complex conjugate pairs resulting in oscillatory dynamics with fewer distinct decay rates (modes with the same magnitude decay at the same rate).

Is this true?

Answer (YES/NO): YES